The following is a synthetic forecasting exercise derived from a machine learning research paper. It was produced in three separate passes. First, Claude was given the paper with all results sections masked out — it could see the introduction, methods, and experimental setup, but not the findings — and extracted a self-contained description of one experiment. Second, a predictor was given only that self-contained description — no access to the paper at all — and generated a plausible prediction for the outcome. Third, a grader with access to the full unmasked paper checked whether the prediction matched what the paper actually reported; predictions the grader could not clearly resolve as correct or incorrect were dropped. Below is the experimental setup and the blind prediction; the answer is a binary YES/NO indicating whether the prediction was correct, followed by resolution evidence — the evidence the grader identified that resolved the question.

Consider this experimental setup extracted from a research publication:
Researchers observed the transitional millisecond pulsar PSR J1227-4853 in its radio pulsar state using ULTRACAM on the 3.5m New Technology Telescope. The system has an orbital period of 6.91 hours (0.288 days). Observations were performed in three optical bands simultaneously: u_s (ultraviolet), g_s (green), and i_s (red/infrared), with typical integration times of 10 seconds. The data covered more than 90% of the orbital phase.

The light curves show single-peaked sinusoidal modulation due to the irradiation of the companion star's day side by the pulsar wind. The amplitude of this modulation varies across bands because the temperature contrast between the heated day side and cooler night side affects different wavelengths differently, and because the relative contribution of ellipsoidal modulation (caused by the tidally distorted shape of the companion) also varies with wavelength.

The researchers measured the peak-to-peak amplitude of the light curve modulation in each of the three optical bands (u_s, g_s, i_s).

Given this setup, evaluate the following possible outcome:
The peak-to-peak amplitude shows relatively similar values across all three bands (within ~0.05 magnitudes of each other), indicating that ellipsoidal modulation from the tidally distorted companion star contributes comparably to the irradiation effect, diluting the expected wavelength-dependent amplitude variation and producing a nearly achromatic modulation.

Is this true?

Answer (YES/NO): NO